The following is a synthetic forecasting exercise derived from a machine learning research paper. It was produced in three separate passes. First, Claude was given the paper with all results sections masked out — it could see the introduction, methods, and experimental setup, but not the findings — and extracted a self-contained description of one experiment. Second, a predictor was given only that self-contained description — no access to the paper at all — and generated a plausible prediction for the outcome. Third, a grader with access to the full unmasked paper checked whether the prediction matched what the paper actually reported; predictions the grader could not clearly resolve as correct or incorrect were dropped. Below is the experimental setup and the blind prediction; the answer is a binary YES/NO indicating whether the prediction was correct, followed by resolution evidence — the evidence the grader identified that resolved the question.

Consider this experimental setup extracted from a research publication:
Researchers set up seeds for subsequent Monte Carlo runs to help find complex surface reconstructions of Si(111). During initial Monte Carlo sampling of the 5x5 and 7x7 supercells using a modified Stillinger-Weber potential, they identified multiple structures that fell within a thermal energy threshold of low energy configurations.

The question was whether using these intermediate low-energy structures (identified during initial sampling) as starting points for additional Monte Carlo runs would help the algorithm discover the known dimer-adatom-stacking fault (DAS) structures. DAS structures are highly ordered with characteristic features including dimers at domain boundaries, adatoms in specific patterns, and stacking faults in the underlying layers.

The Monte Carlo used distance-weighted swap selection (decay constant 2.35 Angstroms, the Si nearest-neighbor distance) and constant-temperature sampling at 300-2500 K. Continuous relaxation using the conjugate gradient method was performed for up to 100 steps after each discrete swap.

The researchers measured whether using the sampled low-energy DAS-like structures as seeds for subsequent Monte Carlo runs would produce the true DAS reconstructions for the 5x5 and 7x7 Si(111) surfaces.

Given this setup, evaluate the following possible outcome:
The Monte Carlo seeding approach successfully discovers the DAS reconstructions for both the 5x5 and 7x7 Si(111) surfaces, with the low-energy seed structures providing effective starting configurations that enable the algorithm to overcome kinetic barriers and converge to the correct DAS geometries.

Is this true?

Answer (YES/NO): YES